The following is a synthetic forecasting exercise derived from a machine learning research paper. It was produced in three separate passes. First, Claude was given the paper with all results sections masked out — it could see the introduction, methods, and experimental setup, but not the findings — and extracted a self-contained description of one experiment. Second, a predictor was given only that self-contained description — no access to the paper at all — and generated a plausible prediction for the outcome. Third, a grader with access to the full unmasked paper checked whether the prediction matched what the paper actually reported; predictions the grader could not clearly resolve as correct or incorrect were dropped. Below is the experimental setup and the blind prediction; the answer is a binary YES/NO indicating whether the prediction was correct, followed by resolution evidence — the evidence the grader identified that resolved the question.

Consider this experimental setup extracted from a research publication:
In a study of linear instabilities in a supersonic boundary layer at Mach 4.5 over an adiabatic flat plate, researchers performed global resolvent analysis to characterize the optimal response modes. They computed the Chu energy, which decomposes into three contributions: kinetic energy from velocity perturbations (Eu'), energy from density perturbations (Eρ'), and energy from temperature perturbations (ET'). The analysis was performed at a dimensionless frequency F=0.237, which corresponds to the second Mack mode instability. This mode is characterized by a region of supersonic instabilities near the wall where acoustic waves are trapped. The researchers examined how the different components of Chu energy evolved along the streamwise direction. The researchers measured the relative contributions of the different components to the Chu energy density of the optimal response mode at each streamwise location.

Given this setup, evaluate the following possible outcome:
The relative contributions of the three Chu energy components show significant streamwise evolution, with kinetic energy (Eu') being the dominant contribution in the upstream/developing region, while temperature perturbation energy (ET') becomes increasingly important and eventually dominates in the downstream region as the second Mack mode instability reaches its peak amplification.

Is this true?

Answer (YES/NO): NO